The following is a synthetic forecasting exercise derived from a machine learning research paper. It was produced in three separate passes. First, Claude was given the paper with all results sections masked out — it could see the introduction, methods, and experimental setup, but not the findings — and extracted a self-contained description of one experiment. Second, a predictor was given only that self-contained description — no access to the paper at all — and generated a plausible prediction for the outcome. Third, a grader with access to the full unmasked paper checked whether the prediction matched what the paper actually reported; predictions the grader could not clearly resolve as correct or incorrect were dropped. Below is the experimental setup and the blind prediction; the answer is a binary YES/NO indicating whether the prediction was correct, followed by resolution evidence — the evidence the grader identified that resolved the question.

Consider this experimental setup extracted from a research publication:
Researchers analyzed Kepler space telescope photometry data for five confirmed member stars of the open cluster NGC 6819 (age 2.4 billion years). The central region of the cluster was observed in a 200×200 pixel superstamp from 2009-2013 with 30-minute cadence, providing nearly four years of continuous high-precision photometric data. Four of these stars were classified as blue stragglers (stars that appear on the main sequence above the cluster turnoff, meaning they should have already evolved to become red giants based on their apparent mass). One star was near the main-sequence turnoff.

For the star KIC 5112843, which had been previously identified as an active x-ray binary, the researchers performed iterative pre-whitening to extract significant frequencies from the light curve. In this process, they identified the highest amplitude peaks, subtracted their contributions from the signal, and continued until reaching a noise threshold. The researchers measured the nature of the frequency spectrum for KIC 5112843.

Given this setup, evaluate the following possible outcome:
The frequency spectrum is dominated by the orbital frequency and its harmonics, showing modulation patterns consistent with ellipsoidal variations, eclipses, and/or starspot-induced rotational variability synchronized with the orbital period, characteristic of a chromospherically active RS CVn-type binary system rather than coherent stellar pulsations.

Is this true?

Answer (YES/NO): YES